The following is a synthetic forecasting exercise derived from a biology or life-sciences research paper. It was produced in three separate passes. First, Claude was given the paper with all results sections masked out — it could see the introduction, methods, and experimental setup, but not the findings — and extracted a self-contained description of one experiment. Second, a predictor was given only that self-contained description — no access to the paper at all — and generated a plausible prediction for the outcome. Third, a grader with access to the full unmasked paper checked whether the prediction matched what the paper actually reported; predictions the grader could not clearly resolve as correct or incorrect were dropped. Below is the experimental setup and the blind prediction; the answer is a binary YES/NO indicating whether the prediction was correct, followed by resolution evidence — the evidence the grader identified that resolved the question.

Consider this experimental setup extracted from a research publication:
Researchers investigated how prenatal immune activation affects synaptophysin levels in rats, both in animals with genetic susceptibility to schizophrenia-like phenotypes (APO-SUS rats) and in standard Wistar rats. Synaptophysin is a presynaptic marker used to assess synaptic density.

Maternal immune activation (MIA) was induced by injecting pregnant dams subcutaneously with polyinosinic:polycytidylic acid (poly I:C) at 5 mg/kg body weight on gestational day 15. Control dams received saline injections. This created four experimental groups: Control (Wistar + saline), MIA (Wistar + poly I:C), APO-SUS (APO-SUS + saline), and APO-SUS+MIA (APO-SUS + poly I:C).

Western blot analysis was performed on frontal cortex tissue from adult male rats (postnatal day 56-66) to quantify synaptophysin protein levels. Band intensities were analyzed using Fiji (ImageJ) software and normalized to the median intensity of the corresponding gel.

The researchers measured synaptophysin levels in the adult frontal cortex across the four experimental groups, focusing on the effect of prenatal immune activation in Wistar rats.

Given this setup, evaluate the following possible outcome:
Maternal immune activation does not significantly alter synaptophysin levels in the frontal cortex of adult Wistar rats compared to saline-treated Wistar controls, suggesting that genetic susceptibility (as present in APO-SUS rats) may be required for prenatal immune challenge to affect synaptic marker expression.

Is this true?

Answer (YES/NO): YES